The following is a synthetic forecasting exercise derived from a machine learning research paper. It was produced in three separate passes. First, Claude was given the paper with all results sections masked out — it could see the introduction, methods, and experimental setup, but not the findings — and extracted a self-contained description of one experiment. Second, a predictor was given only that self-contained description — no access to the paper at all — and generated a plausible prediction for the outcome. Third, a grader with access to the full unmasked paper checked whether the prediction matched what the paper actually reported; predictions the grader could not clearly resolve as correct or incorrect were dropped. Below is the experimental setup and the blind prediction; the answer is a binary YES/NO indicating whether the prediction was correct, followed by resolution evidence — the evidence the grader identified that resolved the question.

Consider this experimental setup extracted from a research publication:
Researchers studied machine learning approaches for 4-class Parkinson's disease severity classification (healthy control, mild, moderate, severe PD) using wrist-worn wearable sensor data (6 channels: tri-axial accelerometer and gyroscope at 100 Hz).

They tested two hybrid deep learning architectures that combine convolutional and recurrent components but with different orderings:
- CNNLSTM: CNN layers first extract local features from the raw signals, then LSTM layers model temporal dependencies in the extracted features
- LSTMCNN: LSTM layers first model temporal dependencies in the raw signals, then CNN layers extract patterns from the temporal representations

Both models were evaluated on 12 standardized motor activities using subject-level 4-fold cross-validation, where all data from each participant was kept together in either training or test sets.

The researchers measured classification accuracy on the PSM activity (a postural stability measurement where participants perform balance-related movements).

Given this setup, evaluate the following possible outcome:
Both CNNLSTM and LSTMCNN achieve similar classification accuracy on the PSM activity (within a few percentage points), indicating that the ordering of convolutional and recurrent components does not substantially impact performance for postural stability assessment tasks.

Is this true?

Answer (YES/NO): YES